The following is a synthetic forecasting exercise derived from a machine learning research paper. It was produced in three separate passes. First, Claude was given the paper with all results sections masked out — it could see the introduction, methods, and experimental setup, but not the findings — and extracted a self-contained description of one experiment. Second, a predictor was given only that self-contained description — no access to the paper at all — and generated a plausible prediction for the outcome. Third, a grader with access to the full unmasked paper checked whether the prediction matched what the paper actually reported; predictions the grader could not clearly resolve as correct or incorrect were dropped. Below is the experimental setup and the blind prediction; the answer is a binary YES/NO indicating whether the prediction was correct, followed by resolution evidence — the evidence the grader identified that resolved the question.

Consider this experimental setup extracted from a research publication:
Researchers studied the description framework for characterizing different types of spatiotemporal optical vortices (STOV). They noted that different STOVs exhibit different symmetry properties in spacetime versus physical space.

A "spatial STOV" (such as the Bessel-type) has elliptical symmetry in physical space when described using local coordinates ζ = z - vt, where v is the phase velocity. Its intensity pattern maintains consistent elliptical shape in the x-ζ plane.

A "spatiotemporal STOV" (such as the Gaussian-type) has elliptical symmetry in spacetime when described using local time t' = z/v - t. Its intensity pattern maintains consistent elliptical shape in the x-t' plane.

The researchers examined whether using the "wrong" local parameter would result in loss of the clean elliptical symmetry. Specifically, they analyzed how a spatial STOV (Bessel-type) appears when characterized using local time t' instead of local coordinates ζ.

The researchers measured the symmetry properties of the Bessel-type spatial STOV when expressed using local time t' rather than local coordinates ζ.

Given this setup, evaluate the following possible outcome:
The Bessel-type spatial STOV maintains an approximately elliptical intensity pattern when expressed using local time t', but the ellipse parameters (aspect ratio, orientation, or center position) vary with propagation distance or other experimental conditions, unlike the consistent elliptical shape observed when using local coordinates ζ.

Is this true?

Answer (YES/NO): NO